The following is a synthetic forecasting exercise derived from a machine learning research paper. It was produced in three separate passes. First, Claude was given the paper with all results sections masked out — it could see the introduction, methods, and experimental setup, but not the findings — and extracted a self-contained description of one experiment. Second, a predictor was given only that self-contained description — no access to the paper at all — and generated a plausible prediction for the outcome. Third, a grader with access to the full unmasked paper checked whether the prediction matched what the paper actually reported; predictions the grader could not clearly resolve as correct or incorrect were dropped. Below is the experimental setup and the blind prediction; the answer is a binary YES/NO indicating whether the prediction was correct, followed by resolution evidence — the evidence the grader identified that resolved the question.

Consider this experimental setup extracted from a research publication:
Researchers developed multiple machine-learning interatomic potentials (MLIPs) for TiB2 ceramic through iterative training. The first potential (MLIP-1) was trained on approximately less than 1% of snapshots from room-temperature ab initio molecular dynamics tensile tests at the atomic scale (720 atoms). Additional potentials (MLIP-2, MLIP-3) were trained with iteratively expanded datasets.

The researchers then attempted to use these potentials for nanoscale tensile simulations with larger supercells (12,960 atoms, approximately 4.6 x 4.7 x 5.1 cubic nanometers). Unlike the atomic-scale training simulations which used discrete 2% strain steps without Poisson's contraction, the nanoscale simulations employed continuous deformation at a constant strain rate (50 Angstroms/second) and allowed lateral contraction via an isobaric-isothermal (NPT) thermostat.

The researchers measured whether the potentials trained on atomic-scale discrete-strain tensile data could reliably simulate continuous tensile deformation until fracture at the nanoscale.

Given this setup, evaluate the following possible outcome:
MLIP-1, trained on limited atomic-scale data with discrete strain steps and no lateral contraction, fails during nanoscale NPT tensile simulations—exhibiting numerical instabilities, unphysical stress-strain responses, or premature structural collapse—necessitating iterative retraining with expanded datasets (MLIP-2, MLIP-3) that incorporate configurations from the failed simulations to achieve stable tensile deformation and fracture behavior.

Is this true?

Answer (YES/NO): NO